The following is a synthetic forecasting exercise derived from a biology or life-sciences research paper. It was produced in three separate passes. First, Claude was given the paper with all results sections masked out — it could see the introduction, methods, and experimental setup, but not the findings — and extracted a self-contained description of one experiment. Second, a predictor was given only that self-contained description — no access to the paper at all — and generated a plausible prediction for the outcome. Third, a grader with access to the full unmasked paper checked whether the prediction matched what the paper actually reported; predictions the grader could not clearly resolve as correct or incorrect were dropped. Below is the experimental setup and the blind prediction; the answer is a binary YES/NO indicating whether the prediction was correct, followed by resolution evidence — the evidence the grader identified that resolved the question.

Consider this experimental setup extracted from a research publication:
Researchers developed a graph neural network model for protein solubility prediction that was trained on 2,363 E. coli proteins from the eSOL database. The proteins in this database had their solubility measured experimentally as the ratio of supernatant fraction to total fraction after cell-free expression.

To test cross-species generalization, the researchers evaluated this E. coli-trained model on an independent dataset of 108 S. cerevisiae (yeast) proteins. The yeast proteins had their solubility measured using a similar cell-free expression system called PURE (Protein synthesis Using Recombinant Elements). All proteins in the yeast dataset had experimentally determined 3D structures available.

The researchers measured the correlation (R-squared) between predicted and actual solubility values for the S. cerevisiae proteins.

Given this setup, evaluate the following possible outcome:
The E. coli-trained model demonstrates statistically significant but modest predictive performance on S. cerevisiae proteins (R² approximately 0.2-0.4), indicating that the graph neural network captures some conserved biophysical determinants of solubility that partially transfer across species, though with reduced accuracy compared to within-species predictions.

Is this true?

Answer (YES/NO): YES